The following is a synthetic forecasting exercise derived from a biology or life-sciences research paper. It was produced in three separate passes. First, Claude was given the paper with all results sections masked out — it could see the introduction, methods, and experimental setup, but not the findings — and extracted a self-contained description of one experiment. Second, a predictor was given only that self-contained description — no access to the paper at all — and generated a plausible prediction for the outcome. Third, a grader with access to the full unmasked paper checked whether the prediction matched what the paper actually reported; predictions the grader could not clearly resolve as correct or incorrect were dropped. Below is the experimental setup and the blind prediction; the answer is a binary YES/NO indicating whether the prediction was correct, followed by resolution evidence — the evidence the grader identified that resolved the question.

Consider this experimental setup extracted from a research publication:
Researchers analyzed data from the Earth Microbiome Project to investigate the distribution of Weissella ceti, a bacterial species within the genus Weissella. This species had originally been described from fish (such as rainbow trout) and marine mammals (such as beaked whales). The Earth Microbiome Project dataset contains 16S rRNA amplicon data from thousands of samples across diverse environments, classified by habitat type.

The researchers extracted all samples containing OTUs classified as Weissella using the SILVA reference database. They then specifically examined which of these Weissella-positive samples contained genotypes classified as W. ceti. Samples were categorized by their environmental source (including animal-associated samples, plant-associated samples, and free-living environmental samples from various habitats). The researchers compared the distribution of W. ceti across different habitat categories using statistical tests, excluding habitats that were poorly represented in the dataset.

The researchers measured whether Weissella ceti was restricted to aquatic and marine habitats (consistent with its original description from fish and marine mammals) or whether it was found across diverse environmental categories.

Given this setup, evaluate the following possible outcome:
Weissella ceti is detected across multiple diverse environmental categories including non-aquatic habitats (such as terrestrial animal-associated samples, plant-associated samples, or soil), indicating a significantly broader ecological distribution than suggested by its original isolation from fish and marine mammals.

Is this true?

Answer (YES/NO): YES